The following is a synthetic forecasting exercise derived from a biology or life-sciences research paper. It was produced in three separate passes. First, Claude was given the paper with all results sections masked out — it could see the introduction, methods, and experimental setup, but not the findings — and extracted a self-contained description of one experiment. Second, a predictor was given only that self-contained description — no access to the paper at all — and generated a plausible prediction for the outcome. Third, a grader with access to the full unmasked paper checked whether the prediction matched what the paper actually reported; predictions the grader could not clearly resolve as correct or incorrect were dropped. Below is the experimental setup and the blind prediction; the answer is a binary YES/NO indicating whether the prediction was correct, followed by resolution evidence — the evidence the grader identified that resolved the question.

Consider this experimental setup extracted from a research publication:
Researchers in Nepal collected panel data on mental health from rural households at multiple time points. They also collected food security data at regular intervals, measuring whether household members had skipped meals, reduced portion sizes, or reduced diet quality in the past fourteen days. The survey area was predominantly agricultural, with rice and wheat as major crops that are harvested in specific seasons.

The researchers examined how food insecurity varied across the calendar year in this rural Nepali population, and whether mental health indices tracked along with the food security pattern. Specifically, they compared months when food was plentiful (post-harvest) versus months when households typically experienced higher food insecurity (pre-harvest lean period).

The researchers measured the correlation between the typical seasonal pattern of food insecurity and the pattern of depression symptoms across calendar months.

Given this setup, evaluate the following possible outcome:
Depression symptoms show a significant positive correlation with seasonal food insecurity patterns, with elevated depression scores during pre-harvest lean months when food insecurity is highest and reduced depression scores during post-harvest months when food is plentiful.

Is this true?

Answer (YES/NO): YES